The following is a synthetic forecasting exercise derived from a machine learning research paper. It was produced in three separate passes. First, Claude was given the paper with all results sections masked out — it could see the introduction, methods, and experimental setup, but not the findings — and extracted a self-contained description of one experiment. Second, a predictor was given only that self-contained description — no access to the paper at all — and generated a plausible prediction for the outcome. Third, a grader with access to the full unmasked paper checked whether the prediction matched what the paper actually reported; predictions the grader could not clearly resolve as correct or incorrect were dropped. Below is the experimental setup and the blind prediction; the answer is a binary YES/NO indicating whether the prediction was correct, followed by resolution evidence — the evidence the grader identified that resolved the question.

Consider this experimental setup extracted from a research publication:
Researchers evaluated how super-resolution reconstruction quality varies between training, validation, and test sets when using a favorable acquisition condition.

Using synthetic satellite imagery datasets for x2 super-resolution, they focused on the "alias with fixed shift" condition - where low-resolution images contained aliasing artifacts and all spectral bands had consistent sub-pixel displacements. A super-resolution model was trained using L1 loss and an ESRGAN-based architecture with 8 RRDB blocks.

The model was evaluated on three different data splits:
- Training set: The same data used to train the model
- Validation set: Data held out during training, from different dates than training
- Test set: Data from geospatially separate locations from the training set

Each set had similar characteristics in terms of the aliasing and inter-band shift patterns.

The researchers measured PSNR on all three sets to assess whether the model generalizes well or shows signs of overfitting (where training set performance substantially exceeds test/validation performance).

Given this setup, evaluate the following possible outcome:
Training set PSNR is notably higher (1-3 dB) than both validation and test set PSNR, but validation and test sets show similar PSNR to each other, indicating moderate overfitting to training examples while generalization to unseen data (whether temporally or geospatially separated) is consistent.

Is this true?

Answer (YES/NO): NO